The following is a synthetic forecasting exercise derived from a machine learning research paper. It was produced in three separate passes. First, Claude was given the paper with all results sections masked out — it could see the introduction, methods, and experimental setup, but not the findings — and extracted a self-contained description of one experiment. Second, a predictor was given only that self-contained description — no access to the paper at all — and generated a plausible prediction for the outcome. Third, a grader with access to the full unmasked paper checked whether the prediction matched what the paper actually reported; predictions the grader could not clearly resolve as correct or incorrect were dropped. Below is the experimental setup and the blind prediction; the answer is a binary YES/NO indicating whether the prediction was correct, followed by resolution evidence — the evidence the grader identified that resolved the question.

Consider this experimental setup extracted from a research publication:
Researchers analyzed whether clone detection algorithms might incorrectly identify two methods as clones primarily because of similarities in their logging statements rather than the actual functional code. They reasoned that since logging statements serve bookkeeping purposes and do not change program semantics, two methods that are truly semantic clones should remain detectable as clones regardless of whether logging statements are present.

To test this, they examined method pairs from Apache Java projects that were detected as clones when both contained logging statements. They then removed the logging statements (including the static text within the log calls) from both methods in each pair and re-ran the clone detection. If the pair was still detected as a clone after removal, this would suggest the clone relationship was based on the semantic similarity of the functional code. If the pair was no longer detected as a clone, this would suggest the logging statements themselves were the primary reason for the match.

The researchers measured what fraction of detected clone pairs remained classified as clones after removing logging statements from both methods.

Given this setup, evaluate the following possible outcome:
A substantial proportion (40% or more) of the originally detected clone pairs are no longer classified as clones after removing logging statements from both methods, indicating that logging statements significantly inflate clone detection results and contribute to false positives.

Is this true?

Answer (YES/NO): NO